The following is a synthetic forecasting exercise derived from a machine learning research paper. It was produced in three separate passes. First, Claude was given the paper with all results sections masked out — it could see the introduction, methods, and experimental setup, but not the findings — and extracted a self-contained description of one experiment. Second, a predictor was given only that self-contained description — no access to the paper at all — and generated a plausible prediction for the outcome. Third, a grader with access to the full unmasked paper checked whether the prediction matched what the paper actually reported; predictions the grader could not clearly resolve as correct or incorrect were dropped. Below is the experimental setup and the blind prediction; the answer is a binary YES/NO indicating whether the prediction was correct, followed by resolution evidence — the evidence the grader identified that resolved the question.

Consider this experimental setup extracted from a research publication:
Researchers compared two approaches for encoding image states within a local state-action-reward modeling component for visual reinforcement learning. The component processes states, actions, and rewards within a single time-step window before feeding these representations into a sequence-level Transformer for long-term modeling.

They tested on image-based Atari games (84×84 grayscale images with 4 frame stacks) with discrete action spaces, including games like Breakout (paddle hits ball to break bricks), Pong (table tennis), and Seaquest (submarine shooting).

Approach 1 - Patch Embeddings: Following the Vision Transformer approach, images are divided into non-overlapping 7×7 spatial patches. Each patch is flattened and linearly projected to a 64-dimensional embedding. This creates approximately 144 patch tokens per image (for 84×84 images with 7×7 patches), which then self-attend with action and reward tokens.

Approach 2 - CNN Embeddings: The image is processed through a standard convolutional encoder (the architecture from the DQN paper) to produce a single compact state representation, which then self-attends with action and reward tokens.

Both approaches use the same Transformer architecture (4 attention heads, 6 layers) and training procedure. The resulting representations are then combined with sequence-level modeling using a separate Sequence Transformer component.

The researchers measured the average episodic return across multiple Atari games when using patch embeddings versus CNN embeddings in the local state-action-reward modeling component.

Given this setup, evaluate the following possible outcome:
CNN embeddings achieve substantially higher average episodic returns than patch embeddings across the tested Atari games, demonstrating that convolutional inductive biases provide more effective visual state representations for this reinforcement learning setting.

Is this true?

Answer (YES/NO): NO